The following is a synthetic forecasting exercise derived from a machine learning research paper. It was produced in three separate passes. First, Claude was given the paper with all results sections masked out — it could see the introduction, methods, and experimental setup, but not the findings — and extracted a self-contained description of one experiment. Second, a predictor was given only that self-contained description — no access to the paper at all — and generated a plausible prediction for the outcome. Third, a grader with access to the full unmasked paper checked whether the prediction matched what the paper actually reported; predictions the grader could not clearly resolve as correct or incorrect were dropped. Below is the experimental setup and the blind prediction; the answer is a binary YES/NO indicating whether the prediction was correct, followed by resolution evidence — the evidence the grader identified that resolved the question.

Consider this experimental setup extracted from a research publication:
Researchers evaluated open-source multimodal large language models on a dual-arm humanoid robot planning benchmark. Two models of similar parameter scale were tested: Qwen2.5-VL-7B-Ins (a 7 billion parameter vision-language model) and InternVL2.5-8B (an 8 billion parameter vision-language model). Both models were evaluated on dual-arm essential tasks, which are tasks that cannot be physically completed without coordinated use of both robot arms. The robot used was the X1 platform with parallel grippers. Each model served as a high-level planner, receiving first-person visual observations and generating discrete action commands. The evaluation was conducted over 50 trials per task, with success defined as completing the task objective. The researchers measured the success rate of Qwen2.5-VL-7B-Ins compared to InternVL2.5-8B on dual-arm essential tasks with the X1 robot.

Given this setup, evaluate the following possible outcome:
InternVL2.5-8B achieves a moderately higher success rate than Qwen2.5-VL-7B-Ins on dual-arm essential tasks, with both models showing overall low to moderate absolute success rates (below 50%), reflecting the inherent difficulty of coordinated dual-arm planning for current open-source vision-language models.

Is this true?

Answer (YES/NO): NO